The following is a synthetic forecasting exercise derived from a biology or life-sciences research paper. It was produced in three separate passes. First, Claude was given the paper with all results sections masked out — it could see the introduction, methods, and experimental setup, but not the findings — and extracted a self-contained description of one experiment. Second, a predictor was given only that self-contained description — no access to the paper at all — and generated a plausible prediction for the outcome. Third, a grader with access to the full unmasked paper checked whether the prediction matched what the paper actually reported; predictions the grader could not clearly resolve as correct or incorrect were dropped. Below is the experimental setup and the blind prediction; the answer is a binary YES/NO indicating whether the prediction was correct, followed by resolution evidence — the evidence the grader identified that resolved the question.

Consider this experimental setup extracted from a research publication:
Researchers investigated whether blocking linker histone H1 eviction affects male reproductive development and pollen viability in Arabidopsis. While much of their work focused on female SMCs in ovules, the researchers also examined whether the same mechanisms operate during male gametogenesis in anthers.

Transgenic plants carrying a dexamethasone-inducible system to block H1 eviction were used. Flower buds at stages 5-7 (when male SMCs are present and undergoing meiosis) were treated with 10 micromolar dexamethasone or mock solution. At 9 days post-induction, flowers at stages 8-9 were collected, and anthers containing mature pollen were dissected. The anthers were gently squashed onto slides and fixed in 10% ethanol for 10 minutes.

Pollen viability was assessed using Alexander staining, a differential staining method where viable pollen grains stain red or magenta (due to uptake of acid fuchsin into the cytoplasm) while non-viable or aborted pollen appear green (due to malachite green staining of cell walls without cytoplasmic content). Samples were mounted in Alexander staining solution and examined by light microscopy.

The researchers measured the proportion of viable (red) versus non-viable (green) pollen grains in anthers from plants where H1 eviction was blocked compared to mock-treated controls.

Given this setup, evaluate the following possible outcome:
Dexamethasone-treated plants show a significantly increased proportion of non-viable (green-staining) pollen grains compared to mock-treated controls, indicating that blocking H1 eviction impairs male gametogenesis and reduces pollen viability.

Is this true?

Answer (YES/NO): YES